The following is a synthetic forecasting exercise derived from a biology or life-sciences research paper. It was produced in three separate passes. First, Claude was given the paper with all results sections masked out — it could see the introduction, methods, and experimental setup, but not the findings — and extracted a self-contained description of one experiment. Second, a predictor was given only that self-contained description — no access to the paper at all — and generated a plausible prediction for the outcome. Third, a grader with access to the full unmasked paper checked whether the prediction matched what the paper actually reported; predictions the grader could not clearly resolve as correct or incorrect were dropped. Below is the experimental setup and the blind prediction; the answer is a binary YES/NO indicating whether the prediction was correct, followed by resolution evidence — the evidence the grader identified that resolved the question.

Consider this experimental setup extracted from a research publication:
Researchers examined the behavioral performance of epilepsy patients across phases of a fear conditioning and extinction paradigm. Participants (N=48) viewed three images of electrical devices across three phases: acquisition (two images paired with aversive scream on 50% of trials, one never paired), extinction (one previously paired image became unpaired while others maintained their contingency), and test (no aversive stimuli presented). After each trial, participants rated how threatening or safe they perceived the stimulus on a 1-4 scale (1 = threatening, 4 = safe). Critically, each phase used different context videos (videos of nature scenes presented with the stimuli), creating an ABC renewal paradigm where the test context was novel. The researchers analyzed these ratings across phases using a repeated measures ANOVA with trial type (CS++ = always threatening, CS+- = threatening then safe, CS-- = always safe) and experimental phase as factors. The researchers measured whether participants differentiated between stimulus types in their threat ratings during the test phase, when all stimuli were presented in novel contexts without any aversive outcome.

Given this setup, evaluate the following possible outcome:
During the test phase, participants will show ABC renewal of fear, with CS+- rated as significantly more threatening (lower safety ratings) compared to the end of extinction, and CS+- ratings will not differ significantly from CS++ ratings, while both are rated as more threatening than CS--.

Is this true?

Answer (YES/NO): NO